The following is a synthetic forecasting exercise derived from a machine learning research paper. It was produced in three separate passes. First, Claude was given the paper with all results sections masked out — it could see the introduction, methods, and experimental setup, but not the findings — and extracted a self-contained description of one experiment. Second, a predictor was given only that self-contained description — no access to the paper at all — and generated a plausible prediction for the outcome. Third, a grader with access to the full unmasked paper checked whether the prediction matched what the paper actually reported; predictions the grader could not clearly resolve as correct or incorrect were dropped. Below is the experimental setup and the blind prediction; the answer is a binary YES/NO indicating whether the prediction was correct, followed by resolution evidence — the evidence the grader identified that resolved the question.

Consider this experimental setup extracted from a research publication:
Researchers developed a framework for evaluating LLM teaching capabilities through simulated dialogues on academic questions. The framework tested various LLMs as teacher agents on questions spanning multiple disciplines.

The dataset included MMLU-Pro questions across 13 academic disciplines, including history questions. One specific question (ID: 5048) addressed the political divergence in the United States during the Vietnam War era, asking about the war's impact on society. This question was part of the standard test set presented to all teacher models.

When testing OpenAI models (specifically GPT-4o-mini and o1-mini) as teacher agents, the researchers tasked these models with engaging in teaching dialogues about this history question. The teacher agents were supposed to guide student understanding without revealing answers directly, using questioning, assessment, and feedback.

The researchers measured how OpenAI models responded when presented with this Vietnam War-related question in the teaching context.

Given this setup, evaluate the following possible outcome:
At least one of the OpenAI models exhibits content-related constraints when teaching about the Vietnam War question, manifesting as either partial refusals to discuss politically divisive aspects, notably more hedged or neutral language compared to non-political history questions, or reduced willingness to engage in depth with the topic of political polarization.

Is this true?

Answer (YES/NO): NO